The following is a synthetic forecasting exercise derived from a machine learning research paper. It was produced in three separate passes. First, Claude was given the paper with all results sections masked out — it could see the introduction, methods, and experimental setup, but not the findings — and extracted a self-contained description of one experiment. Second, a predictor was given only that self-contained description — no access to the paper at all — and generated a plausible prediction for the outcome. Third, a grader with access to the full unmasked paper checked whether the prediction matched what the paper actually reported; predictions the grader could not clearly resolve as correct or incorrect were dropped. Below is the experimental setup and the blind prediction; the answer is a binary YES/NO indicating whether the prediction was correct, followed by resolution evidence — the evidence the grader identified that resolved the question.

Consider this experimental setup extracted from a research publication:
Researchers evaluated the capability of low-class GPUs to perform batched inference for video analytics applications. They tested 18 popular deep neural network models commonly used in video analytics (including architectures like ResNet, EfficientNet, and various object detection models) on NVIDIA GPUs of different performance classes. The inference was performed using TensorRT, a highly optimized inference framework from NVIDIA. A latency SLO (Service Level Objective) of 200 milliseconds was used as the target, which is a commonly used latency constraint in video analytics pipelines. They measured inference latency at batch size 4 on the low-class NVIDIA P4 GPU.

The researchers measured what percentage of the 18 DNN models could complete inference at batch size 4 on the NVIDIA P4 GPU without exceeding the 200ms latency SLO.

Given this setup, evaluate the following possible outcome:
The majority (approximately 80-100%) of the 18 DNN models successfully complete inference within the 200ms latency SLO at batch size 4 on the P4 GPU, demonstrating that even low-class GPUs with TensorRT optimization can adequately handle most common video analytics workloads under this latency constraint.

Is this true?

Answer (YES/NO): NO